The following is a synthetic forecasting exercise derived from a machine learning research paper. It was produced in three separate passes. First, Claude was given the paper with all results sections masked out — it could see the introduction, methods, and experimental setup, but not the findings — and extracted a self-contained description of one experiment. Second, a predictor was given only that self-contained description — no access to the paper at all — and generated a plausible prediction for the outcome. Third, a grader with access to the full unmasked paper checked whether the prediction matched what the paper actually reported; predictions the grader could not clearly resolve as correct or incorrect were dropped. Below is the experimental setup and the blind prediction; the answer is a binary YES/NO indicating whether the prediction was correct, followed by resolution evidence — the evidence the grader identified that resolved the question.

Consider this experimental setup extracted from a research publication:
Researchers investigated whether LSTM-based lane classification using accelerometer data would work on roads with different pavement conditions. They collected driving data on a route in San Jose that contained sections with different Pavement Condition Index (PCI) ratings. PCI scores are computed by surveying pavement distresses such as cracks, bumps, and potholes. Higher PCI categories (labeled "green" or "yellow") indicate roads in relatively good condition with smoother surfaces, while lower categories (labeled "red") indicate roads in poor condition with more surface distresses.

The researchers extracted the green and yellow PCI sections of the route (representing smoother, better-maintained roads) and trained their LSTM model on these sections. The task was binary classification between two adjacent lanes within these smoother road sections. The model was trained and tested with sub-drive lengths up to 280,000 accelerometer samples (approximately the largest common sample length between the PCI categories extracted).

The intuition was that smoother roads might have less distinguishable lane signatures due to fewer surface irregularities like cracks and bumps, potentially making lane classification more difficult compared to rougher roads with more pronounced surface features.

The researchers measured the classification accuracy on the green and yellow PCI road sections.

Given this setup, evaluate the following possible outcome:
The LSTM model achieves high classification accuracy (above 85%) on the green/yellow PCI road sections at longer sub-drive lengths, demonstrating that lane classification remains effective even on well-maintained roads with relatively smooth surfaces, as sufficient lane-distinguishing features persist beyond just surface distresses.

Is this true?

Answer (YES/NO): YES